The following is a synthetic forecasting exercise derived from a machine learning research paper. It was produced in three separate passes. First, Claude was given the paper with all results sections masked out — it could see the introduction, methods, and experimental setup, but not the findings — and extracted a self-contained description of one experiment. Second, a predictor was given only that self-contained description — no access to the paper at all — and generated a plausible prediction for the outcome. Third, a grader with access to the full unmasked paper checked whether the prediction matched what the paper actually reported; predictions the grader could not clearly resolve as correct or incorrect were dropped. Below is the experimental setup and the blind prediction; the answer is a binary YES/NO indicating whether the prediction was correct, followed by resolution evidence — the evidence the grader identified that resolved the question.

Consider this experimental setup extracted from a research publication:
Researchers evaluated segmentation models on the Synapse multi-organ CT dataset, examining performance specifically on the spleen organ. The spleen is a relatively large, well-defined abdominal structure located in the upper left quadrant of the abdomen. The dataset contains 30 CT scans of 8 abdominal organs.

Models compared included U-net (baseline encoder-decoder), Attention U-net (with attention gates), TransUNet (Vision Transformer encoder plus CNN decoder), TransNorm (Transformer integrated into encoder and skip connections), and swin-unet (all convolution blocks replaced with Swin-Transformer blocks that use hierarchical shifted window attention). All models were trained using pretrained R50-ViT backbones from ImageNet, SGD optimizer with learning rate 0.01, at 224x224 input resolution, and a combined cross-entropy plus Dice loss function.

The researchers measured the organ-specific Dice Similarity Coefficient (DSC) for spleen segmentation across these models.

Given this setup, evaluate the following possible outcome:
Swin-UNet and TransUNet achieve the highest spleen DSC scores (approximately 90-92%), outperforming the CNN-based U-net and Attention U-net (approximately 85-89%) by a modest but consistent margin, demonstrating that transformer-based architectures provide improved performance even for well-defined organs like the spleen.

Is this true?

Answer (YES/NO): NO